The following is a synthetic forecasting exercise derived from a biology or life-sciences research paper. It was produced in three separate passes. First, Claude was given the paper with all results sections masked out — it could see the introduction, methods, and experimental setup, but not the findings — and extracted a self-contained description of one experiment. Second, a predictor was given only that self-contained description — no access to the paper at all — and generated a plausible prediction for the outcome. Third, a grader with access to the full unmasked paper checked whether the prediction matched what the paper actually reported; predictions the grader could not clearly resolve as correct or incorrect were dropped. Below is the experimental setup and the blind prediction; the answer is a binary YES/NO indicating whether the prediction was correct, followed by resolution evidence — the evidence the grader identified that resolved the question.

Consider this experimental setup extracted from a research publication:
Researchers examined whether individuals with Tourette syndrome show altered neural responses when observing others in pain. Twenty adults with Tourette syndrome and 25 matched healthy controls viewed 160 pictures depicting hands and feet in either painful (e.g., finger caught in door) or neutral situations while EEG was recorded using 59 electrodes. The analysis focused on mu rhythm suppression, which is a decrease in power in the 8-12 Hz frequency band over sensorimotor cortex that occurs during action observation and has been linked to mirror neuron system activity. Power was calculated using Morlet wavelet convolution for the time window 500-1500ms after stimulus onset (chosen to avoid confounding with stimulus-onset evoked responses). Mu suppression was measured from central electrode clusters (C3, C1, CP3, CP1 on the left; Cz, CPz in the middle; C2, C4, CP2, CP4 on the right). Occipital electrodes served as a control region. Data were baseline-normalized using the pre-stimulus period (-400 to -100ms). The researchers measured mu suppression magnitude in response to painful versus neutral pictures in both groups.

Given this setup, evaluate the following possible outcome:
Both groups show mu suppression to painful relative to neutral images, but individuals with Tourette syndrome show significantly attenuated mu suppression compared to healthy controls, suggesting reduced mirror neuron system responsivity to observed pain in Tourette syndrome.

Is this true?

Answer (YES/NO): NO